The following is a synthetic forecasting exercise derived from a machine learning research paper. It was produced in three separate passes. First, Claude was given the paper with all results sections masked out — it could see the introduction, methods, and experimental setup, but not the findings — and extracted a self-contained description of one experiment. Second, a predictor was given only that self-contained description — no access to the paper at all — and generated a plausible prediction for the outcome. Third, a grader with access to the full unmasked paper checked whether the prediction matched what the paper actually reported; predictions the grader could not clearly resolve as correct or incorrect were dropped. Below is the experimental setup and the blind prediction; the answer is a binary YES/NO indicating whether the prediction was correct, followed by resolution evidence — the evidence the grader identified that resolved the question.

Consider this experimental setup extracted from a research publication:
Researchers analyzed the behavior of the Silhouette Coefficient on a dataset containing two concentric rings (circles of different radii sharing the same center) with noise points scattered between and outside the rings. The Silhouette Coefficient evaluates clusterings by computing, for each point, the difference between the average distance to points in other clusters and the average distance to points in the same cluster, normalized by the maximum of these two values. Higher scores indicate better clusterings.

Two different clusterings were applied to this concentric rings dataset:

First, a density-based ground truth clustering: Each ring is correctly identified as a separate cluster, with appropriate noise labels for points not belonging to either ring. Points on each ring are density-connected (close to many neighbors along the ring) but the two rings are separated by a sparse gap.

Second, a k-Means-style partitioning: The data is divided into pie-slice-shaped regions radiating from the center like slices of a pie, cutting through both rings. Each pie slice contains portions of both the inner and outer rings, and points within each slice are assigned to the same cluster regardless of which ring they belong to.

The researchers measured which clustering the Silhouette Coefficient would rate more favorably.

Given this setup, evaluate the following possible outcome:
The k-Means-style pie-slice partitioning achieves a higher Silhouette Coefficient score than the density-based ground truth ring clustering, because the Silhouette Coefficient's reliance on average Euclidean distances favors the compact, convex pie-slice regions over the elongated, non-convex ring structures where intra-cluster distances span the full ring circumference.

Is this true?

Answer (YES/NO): YES